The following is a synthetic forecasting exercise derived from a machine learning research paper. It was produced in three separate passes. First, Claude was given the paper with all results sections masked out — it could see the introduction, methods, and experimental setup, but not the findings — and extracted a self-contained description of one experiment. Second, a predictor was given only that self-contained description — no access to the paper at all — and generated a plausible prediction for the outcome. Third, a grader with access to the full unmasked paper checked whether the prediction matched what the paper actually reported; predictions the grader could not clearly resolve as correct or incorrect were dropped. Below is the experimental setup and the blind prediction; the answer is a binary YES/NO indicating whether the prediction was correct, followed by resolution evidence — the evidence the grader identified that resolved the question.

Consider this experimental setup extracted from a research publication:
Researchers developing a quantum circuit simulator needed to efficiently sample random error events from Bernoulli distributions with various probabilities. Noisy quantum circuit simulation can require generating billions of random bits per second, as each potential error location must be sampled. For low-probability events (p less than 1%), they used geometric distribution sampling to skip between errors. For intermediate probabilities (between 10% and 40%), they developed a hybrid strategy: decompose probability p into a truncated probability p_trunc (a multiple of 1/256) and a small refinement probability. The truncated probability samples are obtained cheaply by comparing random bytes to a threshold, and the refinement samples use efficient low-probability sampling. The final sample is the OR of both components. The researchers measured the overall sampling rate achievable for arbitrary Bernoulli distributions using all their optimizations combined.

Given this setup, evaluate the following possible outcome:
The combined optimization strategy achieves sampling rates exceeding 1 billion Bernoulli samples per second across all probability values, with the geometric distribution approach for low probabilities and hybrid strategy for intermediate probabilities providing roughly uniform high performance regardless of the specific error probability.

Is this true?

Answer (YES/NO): YES